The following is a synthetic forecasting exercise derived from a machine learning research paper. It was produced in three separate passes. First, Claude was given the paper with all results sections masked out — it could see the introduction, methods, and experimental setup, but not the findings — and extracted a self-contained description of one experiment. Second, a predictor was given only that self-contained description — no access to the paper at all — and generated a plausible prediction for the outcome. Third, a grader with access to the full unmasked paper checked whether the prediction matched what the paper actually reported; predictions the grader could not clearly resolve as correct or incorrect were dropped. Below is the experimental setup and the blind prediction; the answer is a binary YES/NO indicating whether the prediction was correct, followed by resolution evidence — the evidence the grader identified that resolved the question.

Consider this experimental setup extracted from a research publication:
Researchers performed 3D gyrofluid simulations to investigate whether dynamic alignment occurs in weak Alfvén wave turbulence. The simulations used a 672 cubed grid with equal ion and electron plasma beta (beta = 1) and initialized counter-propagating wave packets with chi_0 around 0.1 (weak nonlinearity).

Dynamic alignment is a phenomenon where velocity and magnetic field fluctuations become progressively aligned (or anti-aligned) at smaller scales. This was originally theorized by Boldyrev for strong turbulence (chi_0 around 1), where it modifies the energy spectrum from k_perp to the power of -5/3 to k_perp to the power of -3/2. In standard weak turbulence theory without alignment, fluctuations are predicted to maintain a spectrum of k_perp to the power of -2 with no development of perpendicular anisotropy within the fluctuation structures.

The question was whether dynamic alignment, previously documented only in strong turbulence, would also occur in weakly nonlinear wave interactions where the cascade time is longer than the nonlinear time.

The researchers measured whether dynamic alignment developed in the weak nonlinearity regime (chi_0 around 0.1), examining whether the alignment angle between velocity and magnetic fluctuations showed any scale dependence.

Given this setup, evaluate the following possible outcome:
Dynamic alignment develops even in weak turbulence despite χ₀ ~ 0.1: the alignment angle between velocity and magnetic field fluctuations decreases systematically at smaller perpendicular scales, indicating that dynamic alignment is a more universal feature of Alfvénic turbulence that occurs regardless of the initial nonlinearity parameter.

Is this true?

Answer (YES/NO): YES